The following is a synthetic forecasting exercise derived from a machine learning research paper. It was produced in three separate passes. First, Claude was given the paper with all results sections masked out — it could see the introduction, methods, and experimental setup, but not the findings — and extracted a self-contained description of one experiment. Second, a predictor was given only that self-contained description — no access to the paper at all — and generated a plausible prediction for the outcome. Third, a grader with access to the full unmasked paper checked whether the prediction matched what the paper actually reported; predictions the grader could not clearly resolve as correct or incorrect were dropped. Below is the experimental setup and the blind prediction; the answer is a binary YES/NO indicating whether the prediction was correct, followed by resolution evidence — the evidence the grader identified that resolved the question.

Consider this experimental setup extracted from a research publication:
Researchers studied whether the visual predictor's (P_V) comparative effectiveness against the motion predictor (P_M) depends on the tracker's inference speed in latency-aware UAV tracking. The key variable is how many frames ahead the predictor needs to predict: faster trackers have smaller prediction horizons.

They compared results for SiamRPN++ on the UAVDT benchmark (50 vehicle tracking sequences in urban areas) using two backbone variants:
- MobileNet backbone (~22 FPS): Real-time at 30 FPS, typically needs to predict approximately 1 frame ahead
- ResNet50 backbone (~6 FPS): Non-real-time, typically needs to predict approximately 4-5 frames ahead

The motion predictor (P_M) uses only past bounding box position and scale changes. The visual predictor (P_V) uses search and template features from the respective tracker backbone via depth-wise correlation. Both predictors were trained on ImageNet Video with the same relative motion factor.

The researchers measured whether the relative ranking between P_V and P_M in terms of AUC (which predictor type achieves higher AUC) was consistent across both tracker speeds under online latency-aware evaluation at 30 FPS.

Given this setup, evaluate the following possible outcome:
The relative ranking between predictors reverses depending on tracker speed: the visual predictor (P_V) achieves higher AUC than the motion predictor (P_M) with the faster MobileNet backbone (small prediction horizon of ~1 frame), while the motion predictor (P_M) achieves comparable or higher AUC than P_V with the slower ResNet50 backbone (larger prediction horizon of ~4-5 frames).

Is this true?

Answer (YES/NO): YES